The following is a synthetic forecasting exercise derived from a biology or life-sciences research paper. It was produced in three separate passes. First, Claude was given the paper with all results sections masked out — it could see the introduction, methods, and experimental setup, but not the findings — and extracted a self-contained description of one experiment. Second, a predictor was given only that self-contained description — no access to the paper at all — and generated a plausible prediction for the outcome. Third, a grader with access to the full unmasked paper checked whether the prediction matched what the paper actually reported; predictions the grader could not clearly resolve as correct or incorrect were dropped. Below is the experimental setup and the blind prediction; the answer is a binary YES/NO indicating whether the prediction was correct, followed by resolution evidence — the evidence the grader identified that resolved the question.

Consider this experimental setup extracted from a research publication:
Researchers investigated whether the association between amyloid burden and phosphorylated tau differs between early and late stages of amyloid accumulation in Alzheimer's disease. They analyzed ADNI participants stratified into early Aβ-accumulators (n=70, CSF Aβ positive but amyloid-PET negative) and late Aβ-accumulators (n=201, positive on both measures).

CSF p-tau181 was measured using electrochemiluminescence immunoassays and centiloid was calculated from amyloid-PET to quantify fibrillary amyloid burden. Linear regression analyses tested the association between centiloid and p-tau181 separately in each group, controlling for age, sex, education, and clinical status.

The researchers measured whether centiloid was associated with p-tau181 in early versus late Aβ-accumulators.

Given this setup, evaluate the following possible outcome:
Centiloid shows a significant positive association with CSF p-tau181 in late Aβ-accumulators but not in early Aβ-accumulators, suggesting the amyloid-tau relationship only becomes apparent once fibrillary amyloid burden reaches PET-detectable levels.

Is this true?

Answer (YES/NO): NO